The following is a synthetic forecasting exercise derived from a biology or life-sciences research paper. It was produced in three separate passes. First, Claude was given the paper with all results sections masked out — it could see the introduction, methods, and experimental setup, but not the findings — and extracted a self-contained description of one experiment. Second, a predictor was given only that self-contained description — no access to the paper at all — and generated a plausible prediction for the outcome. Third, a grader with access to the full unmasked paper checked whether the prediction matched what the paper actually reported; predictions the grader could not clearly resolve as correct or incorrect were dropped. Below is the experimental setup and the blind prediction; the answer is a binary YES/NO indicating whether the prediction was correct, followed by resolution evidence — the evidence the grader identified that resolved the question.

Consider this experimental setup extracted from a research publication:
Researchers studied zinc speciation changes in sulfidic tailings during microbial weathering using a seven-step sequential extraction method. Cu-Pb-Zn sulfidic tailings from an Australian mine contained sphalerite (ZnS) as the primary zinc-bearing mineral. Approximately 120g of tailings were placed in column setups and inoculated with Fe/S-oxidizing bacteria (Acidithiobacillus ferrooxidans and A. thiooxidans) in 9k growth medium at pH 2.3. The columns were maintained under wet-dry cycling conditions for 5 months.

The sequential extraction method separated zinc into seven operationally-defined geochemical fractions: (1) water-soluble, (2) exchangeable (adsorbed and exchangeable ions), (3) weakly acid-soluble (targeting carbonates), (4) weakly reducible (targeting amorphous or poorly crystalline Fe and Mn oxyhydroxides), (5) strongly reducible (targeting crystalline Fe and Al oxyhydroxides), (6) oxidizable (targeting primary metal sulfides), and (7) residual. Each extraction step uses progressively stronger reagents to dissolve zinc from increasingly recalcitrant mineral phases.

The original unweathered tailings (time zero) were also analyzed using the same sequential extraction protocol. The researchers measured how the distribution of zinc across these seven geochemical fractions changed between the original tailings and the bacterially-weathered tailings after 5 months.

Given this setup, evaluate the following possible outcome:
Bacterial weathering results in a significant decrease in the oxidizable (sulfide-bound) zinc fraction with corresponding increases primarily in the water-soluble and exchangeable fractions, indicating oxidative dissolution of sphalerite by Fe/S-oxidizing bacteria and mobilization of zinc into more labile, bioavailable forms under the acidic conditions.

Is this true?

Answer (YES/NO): NO